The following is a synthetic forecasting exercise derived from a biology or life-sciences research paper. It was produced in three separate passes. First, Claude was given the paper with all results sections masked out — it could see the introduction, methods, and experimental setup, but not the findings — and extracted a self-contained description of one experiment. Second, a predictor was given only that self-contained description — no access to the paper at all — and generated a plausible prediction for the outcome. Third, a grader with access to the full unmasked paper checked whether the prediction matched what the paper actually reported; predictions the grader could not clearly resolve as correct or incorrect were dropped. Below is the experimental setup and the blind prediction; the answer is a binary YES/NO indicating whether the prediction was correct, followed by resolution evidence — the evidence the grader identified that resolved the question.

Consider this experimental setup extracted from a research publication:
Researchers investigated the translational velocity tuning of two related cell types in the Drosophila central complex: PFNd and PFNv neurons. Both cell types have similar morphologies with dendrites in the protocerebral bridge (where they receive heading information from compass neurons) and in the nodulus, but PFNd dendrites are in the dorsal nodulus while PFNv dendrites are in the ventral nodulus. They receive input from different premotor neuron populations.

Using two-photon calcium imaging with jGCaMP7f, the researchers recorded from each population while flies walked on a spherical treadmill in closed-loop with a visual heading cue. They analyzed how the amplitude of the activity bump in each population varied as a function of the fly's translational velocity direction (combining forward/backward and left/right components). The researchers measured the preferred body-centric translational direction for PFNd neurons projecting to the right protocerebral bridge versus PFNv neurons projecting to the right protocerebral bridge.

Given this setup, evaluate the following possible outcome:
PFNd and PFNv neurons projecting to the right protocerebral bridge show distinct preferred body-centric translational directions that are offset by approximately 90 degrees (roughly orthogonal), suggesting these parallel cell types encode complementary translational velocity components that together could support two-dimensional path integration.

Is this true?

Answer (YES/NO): NO